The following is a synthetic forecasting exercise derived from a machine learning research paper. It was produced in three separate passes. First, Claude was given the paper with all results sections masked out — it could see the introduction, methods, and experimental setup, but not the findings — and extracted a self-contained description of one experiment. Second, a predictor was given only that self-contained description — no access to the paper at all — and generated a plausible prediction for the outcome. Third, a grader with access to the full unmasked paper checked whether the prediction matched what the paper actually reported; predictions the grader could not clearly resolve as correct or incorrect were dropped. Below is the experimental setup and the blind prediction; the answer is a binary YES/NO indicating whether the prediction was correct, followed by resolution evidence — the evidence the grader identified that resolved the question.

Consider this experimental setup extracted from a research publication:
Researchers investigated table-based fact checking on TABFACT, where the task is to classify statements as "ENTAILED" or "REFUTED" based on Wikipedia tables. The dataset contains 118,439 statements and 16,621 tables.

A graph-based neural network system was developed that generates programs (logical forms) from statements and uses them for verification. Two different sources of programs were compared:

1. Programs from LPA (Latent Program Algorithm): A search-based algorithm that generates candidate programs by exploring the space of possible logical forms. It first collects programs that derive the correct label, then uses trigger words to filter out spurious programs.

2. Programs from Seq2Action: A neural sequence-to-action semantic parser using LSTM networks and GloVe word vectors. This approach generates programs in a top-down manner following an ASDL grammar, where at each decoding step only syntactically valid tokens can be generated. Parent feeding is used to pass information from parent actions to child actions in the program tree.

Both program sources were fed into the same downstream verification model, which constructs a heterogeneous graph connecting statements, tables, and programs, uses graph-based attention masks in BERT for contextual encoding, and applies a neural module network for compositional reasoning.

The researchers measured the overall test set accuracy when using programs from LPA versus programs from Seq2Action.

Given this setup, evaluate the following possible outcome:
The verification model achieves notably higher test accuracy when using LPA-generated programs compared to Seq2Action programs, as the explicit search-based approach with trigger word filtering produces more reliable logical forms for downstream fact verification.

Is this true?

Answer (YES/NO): NO